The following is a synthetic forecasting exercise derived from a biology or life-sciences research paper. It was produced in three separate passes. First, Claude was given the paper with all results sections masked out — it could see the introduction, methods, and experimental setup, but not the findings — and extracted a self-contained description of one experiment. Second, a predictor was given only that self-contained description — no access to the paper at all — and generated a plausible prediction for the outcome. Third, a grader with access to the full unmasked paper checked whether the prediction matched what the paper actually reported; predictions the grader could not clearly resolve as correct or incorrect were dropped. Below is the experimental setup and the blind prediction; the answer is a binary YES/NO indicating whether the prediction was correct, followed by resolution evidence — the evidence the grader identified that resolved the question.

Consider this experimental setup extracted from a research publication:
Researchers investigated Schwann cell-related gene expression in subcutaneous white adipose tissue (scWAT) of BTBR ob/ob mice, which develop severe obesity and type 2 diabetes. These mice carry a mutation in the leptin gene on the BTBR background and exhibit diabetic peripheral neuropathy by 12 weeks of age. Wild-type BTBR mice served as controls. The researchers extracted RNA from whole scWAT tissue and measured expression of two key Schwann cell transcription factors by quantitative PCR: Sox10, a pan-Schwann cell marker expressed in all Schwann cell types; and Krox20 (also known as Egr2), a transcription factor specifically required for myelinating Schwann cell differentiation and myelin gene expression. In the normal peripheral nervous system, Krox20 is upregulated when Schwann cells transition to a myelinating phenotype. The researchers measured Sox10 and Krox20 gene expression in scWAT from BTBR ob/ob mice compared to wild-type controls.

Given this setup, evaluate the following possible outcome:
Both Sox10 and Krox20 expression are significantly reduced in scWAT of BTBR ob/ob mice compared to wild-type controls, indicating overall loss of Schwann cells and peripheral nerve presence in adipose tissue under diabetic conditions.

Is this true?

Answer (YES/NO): NO